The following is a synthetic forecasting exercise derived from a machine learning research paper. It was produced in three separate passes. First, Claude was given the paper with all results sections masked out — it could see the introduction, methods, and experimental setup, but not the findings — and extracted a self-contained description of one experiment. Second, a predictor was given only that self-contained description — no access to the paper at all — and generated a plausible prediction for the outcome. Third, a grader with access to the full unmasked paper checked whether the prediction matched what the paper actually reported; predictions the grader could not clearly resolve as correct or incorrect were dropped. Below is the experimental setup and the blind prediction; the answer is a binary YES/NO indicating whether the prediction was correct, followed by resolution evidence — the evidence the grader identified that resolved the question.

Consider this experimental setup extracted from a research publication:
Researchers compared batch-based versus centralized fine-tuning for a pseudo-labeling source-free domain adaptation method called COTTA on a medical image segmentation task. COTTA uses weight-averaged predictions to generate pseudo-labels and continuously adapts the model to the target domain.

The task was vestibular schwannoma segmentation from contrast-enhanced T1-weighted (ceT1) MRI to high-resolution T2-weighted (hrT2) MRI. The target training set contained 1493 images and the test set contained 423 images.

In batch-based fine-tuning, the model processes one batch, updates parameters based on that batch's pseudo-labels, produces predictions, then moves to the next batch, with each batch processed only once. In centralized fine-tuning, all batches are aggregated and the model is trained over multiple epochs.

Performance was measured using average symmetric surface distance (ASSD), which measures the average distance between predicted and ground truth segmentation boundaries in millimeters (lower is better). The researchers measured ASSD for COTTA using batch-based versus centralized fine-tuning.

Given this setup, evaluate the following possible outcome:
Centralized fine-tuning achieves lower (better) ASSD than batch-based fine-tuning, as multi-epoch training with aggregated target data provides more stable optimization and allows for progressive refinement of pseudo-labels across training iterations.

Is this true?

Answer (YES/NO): YES